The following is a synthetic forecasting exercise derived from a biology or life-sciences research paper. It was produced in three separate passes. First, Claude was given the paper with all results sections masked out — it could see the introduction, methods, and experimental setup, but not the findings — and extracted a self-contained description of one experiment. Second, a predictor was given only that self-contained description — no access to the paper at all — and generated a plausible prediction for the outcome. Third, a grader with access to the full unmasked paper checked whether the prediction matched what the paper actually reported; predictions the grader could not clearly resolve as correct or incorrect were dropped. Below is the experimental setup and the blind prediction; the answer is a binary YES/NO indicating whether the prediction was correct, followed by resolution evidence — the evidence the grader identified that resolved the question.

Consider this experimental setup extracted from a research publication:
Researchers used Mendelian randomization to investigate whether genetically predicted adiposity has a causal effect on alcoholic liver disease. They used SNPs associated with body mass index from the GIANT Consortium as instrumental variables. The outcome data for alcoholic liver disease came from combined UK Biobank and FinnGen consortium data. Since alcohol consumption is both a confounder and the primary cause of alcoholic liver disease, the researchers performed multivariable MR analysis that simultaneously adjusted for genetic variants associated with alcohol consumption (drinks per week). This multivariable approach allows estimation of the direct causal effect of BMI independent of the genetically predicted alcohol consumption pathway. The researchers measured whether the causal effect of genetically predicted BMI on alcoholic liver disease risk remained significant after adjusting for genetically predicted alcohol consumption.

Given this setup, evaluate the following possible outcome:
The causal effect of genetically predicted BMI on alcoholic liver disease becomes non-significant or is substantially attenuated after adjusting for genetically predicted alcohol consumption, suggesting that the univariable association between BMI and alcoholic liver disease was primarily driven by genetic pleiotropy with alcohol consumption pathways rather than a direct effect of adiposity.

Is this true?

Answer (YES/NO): NO